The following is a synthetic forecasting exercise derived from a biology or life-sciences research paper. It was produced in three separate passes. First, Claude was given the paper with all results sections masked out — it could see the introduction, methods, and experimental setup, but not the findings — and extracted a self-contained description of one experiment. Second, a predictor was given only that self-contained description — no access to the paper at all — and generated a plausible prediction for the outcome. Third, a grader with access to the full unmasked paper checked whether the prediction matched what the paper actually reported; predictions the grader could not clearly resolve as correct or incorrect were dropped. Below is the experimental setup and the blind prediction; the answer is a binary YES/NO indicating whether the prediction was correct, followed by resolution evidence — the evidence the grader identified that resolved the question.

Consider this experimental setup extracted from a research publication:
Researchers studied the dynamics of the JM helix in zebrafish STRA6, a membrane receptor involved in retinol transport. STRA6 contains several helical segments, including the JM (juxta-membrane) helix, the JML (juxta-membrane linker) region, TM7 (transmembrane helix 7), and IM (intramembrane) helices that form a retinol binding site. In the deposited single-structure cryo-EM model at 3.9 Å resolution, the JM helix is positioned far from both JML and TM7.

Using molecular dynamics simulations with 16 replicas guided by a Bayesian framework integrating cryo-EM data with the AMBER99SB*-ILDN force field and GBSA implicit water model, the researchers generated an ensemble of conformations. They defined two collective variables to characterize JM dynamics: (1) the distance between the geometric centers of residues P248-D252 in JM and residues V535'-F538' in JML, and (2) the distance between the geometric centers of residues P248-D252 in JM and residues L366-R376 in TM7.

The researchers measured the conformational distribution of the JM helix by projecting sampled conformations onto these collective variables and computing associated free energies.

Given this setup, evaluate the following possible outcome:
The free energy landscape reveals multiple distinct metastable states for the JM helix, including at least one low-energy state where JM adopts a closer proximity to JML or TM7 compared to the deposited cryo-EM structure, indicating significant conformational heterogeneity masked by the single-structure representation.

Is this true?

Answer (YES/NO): YES